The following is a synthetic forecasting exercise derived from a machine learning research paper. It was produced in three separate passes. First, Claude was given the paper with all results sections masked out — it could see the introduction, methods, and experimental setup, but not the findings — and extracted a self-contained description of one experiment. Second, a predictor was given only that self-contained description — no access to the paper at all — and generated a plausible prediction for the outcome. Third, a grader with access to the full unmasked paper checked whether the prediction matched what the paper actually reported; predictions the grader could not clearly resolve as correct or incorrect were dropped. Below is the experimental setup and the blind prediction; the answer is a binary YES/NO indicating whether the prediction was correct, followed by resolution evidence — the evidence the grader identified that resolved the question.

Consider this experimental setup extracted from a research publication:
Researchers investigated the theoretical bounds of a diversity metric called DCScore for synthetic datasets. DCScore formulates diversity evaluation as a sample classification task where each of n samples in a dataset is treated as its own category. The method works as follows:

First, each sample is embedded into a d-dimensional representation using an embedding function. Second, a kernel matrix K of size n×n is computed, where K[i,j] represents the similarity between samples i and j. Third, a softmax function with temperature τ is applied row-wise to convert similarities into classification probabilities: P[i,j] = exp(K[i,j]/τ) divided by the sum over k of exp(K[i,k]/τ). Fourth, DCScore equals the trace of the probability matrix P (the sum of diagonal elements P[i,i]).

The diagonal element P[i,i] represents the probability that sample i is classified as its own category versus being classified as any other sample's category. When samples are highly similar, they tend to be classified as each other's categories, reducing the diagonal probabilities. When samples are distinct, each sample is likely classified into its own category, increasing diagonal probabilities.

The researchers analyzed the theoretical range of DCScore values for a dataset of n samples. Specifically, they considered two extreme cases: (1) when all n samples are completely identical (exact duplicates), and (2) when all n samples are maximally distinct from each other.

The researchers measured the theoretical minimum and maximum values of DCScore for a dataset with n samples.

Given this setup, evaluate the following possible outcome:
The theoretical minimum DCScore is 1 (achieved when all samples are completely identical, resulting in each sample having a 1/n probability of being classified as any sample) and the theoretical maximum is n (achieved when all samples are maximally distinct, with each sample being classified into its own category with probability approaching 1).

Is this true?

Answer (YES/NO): YES